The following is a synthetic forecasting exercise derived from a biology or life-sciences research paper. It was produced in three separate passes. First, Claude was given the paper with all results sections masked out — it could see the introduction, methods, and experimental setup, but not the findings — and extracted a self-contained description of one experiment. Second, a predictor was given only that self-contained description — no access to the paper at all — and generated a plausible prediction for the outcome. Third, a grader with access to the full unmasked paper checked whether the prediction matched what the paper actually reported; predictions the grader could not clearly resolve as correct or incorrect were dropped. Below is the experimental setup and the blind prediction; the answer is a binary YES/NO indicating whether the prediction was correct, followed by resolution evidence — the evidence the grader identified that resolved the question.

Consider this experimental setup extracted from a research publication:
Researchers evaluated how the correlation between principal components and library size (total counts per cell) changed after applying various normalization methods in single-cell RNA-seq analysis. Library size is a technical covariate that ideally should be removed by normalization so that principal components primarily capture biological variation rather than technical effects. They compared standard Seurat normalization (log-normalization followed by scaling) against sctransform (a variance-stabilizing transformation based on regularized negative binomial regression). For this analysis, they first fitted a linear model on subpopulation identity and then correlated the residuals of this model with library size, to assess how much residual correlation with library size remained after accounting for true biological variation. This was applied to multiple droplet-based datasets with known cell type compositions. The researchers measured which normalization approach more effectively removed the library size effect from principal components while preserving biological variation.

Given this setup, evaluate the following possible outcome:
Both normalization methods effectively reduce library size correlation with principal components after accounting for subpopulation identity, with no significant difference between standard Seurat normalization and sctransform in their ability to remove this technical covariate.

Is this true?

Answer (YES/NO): NO